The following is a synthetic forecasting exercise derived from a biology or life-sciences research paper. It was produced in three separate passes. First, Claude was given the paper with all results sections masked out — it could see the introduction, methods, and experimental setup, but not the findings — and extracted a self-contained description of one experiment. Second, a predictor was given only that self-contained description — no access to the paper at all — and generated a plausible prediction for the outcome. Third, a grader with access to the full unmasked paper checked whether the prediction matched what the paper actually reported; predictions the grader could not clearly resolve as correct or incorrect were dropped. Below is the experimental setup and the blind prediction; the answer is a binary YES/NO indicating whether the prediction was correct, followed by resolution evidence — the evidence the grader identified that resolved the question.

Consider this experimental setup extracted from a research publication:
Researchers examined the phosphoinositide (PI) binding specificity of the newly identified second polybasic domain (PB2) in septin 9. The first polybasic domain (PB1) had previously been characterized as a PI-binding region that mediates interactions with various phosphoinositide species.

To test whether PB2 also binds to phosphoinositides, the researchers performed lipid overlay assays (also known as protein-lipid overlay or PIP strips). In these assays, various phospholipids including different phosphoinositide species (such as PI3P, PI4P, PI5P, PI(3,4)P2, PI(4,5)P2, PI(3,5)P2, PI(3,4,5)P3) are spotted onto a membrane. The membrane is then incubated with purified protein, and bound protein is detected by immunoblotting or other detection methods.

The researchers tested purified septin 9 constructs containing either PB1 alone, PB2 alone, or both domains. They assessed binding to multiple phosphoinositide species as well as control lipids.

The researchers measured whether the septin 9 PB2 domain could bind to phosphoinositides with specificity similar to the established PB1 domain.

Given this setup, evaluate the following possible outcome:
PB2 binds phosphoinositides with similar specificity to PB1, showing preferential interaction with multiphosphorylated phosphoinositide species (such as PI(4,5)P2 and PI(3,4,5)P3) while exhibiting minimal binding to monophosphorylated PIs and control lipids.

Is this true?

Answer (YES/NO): NO